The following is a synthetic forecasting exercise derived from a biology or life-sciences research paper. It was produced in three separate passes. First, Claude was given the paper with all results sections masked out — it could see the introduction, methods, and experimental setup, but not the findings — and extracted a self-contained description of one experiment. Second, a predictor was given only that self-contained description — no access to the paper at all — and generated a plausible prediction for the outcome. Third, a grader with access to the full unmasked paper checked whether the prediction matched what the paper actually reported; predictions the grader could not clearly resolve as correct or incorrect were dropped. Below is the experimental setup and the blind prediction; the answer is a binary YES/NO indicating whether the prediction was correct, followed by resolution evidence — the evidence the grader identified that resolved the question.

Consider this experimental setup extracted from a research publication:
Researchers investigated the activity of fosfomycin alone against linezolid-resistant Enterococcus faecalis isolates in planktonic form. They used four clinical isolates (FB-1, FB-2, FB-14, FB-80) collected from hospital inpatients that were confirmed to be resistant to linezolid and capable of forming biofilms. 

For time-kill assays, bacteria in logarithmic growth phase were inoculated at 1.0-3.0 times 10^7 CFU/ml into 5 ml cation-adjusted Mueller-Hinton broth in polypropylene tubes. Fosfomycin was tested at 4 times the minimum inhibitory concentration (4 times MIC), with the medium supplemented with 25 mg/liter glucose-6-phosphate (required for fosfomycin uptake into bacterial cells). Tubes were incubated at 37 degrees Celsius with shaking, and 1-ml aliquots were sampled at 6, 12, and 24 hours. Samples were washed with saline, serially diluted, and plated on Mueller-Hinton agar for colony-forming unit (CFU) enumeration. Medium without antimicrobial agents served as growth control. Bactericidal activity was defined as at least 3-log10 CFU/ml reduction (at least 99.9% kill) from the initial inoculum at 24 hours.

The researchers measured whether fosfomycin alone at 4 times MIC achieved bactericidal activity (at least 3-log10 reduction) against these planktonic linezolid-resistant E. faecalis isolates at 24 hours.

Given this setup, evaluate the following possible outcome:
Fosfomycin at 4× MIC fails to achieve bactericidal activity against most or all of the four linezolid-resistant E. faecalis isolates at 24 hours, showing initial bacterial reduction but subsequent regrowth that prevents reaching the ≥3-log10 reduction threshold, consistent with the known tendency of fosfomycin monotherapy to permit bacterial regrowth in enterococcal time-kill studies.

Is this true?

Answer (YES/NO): YES